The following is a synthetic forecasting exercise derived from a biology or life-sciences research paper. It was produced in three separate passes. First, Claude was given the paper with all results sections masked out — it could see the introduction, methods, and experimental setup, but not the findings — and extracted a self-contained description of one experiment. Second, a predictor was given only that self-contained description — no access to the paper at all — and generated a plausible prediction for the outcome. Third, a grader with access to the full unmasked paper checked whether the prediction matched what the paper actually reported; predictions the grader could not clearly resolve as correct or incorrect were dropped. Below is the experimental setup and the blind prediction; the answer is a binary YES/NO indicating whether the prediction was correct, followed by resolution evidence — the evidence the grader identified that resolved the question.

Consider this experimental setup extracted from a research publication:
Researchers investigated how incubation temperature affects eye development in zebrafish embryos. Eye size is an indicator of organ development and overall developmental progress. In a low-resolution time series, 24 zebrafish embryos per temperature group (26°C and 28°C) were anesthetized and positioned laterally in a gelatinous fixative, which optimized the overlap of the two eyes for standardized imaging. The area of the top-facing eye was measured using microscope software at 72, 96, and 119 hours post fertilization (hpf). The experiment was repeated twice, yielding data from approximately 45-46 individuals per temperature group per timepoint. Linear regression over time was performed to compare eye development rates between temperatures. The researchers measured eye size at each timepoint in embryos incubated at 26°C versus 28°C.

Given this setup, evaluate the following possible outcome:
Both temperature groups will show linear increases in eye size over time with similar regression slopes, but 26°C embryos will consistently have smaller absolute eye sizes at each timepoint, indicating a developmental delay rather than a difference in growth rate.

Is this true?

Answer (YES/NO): NO